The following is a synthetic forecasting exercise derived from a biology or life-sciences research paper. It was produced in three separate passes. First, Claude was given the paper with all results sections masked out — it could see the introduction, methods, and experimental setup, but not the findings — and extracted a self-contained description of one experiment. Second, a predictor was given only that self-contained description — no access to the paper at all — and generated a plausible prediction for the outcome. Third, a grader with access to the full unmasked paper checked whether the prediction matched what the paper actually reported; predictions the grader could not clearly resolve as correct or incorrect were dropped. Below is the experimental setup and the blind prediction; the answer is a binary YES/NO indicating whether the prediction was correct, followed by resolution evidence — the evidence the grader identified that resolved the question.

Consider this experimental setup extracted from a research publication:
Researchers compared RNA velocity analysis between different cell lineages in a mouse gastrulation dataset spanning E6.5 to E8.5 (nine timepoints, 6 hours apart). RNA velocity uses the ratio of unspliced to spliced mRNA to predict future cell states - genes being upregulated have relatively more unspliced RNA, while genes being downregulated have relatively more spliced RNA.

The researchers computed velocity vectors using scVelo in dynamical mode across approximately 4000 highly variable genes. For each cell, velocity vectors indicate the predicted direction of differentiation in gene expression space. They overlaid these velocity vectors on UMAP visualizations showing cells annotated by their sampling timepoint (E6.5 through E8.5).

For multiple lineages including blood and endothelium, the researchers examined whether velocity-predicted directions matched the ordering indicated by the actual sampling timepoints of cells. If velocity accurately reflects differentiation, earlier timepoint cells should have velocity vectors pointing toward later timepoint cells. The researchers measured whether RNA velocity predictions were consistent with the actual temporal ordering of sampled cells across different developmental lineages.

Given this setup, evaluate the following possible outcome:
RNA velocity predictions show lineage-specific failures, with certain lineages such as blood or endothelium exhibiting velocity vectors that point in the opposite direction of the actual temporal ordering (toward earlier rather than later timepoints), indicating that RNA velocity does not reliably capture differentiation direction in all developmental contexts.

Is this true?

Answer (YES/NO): YES